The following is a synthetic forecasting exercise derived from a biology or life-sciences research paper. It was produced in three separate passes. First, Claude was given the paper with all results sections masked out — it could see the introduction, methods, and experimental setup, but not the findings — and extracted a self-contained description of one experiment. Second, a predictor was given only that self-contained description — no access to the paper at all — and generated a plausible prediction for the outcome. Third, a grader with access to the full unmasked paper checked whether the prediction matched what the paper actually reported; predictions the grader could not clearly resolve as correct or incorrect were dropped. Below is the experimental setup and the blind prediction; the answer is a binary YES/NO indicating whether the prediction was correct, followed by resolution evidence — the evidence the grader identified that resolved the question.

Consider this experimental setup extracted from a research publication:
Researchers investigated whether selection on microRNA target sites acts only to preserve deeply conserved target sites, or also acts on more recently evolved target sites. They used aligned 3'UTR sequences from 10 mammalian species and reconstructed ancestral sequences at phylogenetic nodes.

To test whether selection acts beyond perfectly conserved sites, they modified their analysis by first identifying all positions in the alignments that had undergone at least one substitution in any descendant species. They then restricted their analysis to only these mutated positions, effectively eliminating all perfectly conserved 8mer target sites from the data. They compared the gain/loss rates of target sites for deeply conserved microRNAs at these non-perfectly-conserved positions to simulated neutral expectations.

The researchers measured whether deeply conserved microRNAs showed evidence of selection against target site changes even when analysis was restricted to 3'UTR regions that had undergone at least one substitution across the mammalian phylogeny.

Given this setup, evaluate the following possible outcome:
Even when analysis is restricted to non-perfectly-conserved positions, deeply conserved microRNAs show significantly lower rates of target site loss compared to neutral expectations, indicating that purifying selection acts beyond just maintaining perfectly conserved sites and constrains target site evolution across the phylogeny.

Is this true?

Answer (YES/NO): YES